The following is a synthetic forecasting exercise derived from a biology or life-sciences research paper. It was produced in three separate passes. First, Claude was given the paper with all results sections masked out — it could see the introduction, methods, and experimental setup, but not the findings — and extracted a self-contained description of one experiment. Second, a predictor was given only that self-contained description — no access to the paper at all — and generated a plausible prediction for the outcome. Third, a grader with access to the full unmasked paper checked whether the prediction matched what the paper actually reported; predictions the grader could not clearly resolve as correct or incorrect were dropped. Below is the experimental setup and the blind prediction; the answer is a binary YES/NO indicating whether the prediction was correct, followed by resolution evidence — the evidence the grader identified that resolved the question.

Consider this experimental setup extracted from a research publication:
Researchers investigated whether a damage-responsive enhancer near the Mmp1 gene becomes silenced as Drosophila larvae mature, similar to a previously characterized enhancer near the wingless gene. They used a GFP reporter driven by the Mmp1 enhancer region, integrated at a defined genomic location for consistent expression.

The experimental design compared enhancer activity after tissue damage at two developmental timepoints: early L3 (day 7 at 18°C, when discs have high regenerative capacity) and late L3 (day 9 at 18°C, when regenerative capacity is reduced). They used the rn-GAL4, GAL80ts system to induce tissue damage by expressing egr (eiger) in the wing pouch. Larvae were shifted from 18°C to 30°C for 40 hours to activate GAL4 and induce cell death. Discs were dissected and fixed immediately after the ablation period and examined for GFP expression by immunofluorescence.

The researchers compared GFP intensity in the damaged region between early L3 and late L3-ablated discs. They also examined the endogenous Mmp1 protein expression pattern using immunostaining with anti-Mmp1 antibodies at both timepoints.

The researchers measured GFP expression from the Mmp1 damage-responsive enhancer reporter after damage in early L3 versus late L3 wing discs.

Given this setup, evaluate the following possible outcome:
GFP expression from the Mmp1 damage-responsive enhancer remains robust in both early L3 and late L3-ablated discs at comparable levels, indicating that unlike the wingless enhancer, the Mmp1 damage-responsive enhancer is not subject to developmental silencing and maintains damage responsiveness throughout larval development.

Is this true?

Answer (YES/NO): NO